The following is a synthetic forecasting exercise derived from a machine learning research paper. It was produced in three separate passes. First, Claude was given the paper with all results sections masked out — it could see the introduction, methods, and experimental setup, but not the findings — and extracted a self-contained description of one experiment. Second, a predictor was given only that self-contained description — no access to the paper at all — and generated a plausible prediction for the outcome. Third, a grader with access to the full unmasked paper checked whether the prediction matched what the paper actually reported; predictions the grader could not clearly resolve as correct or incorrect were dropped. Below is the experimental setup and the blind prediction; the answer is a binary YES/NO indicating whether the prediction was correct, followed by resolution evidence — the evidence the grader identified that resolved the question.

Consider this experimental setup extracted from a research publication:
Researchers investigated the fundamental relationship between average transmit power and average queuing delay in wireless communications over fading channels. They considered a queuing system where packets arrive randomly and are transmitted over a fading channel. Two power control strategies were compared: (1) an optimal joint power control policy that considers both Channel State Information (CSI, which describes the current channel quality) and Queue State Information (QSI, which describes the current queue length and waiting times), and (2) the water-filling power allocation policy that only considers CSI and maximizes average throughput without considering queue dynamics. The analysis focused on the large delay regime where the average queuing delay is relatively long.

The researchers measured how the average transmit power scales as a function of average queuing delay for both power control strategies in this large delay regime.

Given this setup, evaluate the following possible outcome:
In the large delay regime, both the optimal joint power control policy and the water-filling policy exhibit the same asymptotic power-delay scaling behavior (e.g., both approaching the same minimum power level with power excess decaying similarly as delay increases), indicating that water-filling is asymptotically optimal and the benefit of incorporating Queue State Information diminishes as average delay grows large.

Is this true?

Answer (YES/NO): NO